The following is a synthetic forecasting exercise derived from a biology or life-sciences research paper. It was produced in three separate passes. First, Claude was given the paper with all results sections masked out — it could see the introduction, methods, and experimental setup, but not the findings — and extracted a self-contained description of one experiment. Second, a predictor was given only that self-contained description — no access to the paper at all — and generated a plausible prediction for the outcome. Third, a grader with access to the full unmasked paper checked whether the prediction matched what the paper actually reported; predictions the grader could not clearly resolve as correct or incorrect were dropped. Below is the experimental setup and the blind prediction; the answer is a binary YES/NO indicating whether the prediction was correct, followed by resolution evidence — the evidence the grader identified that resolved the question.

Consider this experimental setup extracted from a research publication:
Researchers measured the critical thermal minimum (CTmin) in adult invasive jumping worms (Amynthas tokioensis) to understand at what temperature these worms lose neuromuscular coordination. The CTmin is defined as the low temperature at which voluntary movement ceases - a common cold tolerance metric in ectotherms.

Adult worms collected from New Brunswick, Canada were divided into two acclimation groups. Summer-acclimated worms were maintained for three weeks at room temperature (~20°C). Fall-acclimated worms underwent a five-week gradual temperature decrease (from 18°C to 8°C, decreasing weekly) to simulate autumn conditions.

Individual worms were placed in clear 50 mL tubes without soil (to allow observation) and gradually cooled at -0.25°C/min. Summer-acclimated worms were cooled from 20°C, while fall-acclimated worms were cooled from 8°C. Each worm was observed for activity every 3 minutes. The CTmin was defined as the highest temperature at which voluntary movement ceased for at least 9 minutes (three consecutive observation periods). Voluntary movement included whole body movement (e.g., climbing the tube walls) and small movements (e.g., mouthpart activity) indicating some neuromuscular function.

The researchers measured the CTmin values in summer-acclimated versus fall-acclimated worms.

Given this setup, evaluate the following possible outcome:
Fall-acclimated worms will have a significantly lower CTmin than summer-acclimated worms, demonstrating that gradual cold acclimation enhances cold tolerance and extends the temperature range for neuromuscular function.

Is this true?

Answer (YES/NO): NO